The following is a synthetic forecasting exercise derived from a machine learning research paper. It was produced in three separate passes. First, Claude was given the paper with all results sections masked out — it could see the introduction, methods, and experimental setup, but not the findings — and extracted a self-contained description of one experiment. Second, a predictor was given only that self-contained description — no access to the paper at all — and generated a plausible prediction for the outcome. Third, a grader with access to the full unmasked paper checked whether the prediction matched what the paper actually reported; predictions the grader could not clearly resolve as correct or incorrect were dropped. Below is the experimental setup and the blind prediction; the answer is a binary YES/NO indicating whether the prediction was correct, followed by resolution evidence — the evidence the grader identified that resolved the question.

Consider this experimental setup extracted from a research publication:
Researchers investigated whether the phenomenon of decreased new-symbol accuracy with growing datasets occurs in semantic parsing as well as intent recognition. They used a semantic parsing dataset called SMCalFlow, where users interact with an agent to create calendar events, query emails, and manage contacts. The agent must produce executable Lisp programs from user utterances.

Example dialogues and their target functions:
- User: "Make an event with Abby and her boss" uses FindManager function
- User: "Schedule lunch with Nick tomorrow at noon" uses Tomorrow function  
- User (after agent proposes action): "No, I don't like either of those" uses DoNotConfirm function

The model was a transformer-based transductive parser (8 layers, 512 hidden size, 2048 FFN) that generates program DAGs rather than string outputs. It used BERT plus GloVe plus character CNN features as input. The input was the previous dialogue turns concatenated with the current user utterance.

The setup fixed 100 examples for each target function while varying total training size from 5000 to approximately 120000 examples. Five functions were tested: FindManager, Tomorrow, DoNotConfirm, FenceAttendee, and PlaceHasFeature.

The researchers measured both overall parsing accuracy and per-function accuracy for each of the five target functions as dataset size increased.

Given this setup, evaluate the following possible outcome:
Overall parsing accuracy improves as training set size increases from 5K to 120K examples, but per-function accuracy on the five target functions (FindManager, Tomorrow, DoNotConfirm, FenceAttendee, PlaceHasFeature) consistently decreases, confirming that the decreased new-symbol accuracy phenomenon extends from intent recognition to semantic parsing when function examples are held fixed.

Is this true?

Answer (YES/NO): NO